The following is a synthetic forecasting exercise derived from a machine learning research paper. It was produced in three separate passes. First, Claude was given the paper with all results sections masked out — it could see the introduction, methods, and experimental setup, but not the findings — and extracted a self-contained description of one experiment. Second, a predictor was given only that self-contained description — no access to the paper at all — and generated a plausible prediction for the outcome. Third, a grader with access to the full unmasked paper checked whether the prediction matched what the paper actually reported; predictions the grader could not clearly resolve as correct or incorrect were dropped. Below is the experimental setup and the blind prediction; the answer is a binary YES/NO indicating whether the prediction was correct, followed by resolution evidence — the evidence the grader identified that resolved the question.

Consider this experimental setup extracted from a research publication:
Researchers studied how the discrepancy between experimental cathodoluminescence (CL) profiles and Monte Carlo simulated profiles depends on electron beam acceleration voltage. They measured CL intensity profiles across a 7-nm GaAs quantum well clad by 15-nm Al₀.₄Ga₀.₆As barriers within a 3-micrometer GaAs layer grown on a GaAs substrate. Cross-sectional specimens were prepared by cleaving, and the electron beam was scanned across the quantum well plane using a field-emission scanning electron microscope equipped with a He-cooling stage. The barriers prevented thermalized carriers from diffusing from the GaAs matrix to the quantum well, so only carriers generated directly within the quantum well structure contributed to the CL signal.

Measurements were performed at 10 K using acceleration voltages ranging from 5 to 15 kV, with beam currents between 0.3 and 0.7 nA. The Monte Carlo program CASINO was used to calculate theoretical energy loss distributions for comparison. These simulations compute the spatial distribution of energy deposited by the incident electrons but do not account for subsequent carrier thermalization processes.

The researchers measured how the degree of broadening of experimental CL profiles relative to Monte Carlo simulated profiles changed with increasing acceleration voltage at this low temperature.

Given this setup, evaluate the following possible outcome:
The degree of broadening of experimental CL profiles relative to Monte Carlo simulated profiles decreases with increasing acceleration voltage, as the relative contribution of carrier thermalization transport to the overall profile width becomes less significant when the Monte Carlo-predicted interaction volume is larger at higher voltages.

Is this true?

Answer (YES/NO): NO